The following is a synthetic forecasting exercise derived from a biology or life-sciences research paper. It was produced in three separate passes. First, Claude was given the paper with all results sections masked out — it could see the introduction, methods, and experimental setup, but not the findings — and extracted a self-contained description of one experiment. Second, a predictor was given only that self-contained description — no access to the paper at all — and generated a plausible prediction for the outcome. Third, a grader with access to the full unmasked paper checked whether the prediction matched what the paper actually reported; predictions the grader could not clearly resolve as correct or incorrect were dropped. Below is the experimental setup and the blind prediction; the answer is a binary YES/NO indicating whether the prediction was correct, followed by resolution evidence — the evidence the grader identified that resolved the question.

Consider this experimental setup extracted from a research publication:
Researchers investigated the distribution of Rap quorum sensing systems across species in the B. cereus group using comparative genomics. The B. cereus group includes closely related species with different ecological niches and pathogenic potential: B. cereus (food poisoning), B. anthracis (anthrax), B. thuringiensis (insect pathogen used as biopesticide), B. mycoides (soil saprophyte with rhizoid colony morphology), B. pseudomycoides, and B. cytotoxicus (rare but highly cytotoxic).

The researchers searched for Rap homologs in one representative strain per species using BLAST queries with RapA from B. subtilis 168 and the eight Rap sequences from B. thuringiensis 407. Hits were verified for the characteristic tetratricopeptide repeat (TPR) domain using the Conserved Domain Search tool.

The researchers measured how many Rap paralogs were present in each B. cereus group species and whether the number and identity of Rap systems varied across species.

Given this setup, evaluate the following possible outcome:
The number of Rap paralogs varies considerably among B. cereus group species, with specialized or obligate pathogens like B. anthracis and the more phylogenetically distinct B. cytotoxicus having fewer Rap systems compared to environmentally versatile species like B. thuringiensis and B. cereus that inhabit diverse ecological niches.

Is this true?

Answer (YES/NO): NO